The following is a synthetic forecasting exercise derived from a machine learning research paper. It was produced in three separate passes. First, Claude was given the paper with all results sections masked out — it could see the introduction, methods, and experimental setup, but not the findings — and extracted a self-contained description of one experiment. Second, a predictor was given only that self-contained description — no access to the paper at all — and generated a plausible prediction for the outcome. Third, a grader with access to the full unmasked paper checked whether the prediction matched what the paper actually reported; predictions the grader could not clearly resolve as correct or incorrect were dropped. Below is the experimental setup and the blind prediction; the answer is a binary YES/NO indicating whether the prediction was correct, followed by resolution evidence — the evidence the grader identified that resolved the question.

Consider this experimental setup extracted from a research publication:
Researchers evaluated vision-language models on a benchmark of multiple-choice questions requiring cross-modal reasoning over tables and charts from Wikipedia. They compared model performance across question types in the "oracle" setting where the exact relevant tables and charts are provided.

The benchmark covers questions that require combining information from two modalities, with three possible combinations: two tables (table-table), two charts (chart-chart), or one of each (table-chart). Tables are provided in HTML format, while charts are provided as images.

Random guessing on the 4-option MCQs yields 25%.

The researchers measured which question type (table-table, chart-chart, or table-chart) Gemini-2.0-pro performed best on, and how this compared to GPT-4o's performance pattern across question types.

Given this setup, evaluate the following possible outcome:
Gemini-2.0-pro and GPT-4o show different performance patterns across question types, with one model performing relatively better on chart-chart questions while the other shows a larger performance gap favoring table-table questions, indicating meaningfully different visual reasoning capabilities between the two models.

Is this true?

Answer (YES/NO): YES